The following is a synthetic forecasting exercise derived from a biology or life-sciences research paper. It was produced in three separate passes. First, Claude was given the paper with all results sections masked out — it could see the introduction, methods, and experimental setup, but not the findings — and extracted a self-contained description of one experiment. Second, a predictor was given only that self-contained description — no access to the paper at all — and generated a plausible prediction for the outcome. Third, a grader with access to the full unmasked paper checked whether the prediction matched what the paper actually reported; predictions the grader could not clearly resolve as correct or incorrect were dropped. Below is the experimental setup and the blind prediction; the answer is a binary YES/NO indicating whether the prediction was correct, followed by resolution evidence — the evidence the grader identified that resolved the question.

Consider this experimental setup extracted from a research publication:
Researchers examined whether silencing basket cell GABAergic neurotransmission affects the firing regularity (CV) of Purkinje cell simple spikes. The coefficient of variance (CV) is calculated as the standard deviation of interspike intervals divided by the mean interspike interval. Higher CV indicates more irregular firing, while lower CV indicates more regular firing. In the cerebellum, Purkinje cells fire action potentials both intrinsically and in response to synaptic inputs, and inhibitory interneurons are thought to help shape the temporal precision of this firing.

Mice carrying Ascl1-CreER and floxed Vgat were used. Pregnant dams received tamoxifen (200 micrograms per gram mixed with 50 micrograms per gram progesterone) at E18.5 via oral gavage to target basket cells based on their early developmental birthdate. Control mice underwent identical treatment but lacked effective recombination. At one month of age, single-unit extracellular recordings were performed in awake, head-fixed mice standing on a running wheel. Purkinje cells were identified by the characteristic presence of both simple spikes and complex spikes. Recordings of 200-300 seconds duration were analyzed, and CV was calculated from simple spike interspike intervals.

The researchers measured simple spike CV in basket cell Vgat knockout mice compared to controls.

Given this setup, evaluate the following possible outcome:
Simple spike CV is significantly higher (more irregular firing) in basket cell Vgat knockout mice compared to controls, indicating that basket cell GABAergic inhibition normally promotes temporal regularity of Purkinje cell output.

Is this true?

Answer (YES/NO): NO